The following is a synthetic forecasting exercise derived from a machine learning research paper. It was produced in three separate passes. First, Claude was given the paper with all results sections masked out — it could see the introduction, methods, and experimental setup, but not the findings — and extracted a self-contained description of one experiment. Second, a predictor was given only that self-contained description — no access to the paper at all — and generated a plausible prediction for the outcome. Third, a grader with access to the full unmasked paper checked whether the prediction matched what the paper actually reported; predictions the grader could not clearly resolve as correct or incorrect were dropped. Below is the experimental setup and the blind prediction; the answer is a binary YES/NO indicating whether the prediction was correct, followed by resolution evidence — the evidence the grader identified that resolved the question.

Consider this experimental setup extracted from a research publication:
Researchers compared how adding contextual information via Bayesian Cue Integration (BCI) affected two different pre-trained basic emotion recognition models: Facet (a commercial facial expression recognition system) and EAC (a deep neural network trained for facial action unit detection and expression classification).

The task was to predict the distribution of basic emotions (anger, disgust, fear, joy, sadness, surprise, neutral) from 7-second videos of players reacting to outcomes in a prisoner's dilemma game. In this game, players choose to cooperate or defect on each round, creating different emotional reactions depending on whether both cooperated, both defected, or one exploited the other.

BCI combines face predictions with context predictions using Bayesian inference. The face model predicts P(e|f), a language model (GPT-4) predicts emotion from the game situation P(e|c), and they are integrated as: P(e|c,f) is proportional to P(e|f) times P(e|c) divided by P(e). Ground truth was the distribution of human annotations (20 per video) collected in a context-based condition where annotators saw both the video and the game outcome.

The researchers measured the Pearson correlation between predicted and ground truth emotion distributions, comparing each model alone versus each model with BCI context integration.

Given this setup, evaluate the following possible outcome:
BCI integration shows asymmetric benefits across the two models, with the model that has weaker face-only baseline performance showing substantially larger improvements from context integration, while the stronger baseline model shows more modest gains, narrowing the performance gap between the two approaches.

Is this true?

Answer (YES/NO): NO